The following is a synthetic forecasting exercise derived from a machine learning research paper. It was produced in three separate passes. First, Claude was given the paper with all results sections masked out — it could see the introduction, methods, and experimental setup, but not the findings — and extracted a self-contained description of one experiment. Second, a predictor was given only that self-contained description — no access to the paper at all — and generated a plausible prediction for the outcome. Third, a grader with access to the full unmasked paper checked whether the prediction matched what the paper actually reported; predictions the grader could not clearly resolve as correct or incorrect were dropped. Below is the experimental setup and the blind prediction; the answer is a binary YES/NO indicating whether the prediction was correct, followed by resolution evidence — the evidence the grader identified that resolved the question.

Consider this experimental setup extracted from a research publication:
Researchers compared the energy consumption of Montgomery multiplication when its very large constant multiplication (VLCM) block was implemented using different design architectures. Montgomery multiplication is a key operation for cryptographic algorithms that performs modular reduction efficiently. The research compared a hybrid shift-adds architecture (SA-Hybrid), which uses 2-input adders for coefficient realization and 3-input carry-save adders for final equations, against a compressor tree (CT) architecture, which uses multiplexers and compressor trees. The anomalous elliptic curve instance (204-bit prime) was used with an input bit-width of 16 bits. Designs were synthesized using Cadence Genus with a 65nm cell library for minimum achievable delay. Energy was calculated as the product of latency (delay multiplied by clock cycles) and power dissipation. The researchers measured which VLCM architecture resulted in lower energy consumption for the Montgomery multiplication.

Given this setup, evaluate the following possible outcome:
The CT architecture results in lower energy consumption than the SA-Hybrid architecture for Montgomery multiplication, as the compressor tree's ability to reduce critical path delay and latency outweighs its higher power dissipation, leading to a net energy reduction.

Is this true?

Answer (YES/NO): NO